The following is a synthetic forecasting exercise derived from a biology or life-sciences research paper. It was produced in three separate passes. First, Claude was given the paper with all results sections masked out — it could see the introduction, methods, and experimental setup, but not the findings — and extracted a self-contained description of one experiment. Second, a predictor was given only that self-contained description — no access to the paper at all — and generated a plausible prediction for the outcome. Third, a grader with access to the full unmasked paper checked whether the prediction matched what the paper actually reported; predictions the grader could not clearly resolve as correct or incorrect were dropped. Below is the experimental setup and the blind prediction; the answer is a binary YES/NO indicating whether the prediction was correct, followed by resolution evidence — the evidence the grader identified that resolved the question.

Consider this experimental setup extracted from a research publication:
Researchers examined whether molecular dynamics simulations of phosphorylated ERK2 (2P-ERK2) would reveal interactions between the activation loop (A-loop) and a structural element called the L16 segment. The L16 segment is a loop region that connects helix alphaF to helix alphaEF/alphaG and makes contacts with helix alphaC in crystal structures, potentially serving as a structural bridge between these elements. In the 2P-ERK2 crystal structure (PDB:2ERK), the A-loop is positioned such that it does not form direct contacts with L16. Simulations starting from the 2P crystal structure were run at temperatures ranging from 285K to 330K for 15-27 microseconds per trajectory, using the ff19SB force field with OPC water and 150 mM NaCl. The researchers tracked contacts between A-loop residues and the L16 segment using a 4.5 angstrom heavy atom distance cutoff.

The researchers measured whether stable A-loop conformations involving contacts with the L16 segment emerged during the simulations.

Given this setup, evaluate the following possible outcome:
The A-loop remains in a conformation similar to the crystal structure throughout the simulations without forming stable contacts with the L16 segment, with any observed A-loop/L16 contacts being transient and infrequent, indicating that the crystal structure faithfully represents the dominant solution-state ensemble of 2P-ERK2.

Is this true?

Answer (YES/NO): NO